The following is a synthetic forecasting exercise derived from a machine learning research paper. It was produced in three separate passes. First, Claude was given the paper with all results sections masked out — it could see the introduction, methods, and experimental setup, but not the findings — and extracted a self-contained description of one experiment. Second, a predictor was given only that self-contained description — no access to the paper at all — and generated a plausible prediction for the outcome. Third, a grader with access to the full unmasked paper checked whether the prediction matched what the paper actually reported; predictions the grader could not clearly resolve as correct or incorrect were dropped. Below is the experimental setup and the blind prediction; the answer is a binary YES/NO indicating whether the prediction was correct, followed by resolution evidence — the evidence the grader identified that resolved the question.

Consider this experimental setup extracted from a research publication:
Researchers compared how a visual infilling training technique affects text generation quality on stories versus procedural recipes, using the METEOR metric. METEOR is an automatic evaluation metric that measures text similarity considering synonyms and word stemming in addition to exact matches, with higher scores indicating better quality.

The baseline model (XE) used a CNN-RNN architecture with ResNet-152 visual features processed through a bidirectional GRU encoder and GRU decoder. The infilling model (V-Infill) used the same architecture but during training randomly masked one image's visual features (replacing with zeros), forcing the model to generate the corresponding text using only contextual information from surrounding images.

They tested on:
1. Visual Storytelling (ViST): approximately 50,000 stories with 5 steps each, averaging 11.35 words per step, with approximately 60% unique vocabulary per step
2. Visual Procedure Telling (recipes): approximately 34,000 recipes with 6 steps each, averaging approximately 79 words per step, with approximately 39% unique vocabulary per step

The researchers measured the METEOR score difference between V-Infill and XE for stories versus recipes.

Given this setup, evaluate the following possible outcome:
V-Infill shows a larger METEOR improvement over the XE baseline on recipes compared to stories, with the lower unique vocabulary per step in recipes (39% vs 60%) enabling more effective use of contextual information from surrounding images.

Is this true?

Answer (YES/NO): YES